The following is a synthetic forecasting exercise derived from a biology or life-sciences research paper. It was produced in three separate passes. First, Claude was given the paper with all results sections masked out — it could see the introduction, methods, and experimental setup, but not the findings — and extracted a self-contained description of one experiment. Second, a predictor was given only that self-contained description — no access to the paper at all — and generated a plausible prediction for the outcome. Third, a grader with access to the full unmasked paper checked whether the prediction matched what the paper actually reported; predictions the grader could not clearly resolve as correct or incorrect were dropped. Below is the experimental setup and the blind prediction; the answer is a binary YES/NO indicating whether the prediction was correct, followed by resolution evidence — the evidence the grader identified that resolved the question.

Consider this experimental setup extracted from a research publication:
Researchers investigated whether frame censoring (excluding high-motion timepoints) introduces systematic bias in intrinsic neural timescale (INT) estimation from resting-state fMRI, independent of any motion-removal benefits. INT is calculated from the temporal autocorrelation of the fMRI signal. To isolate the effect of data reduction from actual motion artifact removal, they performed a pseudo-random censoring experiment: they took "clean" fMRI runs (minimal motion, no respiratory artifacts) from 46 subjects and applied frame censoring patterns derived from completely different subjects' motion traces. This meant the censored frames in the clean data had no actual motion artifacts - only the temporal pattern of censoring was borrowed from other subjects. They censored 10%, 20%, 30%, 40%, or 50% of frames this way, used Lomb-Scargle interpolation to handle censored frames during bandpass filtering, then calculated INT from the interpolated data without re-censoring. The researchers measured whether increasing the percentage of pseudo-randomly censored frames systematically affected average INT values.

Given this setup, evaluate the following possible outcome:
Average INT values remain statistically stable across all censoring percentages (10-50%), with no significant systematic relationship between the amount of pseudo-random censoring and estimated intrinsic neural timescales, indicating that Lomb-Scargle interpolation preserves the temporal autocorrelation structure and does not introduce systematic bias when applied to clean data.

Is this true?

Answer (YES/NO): NO